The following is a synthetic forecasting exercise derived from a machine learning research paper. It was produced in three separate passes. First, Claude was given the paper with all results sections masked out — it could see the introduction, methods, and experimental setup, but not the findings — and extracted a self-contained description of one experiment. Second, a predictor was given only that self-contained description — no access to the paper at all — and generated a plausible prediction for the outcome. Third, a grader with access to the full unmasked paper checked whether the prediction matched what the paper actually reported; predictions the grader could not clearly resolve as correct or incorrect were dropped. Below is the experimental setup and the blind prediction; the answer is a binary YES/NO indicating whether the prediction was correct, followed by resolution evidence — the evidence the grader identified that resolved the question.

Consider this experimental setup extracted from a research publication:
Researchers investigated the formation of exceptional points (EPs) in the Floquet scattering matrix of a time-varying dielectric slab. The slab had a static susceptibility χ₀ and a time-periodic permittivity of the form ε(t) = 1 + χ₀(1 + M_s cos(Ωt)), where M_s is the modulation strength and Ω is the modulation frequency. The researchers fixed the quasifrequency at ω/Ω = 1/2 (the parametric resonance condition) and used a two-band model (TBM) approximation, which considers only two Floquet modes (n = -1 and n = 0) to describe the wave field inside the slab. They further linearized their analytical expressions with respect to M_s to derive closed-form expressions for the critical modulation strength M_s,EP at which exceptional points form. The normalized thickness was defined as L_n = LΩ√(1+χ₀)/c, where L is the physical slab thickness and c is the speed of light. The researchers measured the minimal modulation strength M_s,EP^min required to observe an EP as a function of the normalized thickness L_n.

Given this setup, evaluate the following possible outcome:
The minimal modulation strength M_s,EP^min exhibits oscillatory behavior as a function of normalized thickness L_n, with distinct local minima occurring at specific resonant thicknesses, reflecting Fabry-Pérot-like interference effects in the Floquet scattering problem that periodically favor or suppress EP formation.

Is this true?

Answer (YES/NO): YES